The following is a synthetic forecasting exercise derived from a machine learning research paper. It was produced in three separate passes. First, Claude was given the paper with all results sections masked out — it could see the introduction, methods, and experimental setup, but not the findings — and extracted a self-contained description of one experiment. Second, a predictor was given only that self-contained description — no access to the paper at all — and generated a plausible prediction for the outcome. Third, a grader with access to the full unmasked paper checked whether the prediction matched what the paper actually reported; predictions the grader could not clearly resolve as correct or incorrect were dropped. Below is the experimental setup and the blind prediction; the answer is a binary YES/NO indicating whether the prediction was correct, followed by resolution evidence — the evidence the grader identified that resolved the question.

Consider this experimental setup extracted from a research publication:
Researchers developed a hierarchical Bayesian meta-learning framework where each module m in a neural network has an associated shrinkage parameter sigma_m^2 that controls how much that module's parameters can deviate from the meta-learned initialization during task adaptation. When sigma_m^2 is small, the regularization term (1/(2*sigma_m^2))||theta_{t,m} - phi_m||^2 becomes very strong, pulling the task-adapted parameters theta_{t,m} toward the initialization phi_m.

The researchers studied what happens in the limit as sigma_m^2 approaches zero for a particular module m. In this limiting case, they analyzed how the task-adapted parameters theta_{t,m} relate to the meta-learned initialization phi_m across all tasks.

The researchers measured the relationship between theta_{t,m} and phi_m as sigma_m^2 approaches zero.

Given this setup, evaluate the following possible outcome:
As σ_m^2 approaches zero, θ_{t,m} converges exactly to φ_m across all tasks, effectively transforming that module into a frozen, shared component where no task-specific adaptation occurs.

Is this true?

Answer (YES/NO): YES